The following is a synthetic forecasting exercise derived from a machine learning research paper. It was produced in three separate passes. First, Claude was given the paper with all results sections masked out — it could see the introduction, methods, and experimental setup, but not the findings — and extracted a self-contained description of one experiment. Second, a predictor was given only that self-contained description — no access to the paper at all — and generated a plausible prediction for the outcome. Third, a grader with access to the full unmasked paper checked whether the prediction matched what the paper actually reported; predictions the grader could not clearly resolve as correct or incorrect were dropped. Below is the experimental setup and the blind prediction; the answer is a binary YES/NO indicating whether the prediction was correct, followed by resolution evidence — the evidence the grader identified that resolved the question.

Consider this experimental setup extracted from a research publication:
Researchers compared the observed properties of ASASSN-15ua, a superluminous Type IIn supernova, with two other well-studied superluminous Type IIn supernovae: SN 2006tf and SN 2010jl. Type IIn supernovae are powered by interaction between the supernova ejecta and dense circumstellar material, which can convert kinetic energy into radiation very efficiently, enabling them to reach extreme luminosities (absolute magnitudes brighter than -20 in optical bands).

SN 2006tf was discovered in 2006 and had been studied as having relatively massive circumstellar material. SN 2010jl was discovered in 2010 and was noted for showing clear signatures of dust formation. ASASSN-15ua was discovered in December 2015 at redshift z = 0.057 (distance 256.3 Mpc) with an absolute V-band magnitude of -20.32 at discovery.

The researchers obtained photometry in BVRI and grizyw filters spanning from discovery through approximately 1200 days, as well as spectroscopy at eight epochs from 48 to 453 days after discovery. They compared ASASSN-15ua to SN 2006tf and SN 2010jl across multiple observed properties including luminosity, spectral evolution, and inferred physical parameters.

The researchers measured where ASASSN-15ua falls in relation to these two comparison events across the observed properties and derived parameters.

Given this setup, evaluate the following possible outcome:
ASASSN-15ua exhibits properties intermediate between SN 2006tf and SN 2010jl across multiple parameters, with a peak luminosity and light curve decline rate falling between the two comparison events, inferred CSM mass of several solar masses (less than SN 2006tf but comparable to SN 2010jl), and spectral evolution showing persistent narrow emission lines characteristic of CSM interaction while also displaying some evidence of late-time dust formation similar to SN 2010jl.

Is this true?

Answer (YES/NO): NO